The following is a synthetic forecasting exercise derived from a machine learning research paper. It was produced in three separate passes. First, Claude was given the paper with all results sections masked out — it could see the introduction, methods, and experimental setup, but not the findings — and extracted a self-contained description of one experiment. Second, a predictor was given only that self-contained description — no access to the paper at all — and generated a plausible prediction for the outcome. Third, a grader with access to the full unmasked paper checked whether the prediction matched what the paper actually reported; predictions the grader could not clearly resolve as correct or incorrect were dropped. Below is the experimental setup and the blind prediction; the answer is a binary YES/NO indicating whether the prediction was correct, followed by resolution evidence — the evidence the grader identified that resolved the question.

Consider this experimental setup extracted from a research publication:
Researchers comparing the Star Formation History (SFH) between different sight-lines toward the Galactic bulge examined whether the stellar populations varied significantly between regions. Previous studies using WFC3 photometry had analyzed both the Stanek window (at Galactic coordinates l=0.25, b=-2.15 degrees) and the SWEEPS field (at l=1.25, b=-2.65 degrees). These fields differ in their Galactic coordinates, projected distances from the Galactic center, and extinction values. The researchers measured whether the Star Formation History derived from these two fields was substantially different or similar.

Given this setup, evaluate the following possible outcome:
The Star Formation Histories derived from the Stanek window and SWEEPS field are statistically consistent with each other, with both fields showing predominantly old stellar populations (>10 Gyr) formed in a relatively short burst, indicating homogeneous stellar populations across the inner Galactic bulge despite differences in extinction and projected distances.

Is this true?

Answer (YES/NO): NO